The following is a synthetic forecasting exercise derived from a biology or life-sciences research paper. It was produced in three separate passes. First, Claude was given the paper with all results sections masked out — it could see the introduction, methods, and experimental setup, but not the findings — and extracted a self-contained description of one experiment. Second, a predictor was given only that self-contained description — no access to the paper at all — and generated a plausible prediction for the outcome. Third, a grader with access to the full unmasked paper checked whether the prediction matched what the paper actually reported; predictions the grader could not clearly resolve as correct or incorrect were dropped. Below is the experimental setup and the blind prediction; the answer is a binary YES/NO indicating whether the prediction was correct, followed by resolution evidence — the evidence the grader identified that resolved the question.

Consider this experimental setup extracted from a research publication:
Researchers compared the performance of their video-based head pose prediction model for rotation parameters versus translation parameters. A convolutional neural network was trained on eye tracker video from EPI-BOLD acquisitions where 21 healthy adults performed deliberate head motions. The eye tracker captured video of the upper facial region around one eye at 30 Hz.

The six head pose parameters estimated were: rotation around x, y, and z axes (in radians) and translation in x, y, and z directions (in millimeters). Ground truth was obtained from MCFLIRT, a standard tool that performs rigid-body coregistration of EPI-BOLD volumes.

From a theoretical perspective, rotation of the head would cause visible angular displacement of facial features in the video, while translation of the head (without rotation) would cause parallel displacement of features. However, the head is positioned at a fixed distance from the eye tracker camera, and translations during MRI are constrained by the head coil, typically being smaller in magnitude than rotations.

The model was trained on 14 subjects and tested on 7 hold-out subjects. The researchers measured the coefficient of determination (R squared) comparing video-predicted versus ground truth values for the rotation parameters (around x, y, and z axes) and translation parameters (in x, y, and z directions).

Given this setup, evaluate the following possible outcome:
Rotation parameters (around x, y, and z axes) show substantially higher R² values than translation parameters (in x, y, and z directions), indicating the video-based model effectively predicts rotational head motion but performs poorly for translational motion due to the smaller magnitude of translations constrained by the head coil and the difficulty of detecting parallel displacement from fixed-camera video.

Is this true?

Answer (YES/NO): NO